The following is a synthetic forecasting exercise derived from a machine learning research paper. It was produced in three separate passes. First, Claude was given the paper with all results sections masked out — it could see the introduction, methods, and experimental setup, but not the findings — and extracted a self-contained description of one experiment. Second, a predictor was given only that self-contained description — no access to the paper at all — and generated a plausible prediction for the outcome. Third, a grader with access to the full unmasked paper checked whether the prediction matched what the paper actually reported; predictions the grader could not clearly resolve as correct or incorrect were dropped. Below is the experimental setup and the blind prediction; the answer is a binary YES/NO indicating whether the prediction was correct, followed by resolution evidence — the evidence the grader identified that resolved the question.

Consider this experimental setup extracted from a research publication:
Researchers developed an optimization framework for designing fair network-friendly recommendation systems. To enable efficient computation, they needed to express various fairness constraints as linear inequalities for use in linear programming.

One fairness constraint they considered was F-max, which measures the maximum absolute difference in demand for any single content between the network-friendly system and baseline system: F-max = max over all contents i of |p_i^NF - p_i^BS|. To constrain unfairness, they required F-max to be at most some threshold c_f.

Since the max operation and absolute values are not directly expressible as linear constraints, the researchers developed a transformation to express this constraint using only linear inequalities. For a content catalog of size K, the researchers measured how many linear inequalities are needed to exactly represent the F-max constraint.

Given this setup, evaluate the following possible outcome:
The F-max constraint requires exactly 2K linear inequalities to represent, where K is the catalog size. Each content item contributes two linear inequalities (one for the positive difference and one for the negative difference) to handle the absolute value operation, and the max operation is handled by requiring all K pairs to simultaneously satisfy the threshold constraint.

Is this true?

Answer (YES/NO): YES